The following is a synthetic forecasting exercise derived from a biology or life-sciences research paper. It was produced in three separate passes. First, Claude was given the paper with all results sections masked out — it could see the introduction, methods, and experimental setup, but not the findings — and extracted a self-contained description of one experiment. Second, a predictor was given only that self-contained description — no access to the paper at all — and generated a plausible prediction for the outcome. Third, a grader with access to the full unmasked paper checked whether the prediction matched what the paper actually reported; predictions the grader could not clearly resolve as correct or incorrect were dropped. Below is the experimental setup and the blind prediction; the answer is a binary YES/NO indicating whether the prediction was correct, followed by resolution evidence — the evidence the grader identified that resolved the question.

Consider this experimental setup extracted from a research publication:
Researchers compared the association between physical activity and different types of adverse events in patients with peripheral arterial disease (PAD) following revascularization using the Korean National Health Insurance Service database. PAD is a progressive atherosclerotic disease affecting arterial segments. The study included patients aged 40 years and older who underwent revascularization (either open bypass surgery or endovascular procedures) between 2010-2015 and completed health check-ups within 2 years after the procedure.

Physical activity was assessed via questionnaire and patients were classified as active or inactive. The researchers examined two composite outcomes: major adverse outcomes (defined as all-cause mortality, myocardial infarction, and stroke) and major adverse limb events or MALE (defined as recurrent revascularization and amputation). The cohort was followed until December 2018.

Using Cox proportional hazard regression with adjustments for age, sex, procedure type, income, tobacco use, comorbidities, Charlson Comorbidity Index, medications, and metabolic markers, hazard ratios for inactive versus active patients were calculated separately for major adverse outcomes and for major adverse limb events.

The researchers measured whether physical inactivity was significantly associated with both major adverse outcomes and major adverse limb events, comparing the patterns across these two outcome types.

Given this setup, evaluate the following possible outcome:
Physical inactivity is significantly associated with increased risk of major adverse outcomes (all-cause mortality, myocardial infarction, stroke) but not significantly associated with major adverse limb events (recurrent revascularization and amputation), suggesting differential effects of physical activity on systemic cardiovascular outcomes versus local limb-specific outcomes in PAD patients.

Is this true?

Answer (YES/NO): NO